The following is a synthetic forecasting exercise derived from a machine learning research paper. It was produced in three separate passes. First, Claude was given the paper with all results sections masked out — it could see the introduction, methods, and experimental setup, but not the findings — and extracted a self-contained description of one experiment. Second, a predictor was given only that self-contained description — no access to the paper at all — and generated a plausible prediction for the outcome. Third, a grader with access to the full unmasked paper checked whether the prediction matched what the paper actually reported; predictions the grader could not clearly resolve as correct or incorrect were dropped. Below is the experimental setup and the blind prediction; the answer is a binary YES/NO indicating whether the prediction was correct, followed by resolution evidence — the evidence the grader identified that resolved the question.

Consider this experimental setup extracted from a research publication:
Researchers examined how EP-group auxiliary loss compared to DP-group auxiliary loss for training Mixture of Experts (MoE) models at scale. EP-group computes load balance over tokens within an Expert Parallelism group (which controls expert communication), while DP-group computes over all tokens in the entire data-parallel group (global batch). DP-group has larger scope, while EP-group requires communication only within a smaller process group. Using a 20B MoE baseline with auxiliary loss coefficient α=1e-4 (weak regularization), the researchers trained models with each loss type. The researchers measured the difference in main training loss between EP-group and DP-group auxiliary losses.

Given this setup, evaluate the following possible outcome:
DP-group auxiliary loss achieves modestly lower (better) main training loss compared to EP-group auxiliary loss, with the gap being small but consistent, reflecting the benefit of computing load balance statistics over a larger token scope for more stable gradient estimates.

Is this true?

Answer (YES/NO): NO